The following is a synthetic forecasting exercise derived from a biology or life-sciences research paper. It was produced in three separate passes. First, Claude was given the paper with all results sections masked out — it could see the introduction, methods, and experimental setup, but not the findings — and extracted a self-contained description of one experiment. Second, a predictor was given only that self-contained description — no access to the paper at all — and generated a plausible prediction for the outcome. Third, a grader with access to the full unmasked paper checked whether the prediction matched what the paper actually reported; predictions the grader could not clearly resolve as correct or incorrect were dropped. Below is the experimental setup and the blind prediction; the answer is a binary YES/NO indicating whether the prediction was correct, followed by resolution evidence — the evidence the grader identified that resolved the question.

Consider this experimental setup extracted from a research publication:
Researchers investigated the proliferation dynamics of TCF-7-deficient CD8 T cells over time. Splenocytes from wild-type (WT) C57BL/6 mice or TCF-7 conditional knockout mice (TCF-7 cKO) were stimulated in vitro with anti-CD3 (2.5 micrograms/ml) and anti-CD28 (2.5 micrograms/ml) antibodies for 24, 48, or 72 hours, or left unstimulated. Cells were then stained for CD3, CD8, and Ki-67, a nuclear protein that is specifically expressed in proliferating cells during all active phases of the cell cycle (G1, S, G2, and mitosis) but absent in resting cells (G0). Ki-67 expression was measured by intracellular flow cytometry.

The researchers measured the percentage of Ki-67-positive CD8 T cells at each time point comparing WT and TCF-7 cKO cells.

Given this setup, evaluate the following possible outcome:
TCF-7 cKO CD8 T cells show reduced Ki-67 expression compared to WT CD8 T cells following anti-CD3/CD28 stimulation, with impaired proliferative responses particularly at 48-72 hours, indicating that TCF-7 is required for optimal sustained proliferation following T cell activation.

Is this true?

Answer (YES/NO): NO